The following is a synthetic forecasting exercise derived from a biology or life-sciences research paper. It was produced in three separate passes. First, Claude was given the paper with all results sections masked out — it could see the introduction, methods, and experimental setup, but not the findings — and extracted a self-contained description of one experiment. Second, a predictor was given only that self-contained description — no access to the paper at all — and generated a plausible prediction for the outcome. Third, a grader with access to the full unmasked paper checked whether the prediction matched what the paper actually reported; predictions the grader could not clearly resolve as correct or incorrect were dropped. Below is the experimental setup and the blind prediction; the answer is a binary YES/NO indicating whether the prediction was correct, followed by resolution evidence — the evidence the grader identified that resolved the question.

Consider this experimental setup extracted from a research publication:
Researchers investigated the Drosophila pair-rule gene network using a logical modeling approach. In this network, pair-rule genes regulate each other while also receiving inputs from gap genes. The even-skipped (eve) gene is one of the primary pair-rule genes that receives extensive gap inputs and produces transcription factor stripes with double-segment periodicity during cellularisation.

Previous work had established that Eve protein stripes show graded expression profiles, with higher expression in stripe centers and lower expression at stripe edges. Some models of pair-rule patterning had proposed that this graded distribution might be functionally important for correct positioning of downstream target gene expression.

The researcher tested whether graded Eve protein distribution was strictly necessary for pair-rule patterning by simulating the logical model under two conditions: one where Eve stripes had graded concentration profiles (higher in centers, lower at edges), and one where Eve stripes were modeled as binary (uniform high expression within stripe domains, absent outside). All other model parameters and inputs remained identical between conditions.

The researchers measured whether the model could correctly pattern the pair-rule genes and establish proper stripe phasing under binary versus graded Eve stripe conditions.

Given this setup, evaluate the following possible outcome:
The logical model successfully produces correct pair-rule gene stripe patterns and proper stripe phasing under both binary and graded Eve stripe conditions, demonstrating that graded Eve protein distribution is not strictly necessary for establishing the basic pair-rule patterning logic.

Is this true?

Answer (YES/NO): NO